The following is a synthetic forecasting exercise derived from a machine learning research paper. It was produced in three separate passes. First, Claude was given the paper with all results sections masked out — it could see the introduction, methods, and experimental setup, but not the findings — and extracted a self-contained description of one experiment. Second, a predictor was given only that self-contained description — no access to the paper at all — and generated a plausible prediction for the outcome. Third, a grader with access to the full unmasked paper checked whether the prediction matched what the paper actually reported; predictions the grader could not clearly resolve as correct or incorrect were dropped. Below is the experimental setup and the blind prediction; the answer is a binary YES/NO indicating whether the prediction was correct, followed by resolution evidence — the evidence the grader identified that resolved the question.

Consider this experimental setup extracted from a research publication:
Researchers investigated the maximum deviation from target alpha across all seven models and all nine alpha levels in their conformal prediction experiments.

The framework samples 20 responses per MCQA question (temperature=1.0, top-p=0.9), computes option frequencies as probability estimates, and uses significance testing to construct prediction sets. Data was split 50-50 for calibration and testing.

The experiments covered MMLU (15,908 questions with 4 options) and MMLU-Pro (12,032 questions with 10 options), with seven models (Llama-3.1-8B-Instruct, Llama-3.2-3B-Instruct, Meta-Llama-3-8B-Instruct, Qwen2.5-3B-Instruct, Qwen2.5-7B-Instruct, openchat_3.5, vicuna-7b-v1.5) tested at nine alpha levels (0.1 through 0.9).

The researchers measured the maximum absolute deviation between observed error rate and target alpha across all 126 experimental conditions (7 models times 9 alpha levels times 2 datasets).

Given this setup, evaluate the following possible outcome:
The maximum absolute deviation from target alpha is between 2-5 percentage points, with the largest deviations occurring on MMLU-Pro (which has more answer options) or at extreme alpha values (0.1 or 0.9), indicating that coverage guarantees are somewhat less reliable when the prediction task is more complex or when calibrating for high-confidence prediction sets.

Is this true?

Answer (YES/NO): NO